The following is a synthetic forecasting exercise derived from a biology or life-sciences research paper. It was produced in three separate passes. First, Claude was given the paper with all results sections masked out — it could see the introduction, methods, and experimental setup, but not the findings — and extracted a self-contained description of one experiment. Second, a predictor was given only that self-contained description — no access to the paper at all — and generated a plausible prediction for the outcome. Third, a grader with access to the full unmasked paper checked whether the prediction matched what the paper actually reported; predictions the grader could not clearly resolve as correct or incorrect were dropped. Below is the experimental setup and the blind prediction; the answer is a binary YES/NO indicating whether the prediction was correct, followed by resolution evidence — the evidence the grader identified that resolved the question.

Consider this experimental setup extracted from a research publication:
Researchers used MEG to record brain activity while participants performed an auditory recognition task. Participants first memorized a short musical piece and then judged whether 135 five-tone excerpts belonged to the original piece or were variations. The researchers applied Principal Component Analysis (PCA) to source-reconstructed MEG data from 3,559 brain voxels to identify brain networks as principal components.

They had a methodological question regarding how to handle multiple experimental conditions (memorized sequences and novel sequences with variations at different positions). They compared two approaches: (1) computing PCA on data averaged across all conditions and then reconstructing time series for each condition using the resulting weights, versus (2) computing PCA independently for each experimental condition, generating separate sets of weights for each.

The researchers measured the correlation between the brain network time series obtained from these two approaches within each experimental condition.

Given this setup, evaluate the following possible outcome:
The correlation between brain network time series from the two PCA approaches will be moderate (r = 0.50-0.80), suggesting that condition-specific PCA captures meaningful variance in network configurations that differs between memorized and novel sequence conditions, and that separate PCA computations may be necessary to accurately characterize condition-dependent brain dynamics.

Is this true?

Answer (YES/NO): NO